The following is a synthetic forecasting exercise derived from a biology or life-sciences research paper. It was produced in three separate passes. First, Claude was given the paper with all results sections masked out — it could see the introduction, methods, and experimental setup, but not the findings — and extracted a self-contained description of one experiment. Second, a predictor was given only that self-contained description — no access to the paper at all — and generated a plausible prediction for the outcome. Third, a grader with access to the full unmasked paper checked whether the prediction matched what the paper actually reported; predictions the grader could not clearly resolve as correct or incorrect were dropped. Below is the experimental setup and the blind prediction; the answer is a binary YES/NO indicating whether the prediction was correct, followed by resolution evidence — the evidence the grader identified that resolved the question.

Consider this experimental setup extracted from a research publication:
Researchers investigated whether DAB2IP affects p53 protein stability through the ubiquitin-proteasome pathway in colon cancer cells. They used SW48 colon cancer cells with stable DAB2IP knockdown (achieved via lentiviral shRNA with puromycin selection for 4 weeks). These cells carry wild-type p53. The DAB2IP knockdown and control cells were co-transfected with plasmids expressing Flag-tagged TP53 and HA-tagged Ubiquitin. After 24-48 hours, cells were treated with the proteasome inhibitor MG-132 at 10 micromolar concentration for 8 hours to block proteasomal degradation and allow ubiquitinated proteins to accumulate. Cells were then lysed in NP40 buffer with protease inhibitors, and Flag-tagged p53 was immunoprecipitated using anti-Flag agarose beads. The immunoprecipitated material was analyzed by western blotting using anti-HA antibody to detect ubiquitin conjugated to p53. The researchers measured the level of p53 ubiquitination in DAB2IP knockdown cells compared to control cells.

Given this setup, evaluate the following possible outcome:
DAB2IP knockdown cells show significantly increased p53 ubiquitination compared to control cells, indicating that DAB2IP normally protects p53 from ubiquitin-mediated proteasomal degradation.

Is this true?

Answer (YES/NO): YES